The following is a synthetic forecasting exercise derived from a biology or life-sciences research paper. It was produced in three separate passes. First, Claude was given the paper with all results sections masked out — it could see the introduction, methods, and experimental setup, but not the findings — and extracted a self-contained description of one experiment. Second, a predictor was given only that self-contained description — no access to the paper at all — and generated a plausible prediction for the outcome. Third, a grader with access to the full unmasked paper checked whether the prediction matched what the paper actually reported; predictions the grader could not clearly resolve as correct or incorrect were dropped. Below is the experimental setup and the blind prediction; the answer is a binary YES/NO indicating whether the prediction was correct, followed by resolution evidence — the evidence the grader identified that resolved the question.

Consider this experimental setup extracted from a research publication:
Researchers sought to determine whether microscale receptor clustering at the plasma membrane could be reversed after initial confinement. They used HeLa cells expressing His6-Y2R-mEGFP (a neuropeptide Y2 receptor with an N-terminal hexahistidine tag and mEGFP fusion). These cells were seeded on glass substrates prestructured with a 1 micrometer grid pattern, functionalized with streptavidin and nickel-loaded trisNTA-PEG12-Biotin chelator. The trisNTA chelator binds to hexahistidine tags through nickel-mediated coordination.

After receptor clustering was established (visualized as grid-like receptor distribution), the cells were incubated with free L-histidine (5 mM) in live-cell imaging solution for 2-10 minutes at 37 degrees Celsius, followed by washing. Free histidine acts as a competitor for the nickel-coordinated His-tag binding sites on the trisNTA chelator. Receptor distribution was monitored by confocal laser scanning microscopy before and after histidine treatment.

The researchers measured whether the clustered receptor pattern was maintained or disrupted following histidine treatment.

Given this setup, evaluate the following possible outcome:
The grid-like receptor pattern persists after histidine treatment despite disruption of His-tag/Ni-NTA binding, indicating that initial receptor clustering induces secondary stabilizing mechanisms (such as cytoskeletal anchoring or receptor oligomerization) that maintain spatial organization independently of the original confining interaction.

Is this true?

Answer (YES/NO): NO